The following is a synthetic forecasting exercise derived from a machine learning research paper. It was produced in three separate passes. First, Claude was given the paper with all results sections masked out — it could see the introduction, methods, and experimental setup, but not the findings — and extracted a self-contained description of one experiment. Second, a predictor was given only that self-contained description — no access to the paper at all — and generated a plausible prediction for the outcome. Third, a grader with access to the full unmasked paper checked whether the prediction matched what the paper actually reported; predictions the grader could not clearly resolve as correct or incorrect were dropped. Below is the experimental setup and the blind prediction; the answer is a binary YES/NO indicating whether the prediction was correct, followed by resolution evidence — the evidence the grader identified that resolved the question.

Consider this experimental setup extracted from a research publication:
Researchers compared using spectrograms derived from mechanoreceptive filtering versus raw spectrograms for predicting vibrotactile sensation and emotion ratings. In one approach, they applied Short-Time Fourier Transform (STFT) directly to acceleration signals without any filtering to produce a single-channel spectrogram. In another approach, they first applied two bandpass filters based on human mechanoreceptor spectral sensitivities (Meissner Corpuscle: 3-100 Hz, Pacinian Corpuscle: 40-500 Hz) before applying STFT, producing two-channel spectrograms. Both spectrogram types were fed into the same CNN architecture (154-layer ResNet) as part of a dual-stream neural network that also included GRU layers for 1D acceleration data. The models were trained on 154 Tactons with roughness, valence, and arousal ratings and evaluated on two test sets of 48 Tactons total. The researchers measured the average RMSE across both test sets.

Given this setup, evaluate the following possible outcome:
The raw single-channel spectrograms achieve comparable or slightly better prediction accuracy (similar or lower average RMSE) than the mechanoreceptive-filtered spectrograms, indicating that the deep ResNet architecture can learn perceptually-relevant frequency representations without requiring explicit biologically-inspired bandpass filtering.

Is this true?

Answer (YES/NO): NO